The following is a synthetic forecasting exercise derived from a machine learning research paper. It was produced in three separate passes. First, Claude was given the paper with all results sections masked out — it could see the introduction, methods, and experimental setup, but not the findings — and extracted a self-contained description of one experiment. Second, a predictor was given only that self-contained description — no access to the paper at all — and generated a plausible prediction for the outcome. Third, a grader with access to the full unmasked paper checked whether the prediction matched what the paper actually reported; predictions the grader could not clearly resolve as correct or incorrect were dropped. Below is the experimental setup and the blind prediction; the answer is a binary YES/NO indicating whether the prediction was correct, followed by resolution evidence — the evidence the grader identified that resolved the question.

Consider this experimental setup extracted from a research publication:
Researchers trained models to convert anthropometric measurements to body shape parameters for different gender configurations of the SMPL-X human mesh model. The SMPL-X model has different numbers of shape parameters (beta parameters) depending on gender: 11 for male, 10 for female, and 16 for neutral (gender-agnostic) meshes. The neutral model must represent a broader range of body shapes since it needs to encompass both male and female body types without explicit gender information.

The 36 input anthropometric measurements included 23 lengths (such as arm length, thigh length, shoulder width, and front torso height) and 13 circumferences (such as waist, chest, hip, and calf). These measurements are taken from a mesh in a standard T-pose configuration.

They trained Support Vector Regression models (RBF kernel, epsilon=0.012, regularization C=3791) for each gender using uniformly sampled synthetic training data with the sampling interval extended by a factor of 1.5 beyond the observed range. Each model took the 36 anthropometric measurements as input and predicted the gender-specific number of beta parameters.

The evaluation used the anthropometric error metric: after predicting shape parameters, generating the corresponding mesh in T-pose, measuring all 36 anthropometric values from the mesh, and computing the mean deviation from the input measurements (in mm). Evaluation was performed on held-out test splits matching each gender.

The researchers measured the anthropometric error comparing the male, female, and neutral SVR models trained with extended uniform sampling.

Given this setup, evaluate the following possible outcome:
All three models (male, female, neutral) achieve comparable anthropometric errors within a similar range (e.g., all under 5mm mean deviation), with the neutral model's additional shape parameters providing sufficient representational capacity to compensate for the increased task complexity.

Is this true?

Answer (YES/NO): NO